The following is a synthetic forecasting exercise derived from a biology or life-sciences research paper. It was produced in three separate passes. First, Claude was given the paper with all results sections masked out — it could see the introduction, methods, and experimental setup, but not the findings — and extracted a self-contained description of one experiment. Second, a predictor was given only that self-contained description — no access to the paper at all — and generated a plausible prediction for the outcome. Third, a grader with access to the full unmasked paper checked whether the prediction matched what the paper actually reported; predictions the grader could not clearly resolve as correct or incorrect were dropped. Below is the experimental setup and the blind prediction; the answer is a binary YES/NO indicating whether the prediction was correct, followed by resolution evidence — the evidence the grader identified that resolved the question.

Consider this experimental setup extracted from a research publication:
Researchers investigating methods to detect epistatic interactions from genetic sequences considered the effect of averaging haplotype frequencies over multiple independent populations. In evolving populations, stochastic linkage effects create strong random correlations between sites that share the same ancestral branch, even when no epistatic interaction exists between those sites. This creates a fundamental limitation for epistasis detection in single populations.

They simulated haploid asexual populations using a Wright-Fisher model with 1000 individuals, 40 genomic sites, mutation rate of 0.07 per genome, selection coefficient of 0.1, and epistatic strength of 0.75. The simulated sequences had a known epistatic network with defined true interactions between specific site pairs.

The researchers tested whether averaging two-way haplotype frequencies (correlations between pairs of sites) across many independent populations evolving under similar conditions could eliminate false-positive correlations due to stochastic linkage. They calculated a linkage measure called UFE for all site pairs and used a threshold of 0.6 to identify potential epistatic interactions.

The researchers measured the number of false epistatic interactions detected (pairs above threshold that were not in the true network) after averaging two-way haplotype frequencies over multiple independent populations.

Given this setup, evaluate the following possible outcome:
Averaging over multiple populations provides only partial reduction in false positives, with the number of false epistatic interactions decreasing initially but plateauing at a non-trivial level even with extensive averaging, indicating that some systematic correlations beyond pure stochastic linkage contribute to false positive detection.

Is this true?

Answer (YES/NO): YES